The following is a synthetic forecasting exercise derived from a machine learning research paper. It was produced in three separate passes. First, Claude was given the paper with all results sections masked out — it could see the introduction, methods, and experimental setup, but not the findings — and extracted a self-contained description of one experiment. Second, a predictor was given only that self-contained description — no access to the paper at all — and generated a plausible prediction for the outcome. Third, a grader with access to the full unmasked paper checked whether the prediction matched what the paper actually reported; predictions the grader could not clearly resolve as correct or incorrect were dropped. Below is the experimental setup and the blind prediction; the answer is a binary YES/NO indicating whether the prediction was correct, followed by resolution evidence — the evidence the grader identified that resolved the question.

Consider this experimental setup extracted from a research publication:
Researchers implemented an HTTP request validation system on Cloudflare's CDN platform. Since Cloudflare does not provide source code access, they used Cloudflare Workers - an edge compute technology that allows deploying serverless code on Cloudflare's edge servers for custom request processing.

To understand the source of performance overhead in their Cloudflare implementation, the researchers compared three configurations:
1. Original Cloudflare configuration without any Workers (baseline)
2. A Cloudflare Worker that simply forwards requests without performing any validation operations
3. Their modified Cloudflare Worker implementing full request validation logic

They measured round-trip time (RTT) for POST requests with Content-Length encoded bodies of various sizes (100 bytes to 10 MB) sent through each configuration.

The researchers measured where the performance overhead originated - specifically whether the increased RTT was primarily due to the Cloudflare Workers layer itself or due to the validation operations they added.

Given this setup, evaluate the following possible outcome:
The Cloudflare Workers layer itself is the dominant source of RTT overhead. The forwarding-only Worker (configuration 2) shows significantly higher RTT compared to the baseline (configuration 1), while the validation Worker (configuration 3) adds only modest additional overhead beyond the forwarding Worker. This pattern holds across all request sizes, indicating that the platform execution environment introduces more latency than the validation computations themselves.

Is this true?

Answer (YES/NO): YES